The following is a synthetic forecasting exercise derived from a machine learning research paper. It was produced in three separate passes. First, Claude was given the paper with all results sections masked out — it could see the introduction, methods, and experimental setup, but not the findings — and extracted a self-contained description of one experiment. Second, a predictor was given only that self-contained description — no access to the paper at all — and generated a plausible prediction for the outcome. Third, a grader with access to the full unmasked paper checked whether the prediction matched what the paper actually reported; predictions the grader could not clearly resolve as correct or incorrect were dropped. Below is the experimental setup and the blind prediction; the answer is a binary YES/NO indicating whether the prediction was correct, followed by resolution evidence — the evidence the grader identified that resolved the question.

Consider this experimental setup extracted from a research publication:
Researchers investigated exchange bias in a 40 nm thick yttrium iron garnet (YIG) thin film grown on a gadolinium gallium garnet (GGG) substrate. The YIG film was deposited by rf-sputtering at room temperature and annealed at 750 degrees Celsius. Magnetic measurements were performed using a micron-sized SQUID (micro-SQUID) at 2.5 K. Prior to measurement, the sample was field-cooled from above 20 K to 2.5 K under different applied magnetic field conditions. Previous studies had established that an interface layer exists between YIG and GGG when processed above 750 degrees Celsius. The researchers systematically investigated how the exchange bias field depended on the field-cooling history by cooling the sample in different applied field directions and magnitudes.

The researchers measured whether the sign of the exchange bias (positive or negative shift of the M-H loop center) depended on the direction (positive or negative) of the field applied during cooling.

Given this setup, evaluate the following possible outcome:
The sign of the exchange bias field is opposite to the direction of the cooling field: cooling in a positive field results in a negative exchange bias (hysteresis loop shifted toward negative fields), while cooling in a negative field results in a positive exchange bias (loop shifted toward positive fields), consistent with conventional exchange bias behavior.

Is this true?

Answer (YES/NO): YES